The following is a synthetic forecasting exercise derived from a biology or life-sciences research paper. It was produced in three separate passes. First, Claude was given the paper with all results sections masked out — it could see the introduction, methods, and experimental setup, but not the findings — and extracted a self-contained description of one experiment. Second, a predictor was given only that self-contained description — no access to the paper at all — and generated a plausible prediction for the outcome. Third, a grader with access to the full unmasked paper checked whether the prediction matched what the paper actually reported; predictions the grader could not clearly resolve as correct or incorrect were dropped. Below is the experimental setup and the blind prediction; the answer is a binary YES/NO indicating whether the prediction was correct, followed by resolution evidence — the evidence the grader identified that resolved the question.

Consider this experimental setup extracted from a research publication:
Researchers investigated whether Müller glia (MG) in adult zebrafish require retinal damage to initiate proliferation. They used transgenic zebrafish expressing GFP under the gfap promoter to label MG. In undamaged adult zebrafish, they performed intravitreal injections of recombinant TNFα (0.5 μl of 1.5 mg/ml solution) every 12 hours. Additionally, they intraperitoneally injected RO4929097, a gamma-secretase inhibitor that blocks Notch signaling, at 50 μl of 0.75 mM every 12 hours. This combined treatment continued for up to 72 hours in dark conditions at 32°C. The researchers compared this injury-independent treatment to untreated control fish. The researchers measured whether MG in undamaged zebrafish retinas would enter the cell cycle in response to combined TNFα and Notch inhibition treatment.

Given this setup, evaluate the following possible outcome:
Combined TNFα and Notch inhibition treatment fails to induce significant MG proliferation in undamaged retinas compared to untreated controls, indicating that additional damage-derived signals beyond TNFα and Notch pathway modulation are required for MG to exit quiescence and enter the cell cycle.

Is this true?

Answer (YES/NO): NO